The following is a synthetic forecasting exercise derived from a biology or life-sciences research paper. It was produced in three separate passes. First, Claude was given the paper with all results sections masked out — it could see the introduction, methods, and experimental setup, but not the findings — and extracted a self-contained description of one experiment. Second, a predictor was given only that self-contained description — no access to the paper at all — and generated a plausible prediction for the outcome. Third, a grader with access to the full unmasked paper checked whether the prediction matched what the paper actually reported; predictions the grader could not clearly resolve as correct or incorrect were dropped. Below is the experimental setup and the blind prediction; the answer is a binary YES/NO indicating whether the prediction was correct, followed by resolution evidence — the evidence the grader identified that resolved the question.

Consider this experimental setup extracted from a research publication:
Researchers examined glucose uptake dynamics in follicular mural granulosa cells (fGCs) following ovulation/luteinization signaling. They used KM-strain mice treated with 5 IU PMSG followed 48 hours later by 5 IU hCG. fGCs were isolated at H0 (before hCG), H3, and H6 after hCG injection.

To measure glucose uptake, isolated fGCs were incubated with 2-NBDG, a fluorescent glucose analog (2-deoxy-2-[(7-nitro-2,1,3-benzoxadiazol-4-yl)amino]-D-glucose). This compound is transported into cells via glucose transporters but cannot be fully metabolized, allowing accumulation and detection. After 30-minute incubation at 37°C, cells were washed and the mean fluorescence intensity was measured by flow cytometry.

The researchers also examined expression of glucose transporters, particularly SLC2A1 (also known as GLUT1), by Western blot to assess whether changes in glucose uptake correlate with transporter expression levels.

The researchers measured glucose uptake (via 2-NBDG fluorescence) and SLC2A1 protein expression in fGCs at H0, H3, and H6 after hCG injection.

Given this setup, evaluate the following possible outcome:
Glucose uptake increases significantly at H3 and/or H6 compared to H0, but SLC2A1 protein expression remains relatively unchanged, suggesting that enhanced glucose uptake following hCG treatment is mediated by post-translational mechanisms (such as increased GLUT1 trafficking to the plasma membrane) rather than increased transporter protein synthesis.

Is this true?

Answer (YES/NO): NO